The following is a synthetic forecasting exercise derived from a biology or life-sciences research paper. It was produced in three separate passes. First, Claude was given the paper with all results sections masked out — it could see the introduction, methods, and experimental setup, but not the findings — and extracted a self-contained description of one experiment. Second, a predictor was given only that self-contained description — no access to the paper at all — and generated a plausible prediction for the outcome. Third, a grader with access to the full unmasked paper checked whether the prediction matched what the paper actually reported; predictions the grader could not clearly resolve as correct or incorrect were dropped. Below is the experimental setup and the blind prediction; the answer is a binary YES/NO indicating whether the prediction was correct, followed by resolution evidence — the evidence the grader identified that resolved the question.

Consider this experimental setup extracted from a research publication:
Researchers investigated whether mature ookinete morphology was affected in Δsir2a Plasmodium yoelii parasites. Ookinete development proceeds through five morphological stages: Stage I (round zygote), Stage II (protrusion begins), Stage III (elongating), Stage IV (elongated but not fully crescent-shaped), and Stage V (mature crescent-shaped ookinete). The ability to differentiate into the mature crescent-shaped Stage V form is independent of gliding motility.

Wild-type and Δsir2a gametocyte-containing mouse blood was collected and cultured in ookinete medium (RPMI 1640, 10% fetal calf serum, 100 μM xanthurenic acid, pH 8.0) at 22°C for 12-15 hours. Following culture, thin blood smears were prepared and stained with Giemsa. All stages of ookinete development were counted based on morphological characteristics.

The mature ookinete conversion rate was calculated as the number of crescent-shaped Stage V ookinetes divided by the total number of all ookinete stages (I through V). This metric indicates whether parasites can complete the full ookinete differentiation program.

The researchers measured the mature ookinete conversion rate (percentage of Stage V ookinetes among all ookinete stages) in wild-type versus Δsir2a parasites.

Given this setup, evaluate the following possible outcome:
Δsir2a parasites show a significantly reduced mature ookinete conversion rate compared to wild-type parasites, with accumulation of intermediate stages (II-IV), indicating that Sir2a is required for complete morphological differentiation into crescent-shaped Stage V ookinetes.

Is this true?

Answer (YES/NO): NO